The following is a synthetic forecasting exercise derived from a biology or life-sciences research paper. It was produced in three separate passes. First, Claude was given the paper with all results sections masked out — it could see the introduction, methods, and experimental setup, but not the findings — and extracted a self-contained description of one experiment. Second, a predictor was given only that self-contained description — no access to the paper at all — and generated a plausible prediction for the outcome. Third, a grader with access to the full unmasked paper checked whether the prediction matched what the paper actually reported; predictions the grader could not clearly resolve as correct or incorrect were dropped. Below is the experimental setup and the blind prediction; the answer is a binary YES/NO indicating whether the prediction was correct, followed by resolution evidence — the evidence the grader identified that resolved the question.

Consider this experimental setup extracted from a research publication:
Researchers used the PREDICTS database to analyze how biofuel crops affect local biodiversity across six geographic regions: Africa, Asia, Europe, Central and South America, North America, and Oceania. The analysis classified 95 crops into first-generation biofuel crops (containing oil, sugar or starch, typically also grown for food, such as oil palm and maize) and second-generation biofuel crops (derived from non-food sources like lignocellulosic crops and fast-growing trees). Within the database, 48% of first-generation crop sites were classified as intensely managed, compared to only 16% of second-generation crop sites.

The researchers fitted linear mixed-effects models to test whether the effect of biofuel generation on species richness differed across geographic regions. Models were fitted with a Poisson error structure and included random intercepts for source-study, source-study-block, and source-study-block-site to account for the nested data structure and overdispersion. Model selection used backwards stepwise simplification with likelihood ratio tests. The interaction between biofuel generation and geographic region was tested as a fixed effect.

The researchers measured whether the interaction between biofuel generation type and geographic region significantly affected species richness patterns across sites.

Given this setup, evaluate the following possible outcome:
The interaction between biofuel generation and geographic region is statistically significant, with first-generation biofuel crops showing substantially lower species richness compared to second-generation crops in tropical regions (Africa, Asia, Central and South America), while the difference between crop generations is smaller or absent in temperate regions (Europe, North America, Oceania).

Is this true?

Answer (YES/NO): NO